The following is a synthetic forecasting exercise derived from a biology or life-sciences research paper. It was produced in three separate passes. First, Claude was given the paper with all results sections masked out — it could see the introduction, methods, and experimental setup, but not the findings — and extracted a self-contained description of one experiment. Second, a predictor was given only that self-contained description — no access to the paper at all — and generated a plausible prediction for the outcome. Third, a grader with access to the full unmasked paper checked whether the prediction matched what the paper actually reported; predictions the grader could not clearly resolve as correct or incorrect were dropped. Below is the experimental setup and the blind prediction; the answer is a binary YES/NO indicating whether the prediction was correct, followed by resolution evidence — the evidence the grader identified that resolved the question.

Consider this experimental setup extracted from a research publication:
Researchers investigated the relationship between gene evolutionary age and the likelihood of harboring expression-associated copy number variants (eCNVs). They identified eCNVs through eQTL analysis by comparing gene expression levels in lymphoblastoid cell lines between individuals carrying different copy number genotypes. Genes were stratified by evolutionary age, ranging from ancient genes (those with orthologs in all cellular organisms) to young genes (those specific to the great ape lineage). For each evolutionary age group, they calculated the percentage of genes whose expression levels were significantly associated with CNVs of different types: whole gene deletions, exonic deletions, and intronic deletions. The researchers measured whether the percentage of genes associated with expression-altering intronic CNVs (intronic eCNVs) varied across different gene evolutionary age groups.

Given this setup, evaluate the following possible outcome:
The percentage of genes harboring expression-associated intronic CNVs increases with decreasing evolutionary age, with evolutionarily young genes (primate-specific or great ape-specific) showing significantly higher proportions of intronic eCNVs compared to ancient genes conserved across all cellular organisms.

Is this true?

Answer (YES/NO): NO